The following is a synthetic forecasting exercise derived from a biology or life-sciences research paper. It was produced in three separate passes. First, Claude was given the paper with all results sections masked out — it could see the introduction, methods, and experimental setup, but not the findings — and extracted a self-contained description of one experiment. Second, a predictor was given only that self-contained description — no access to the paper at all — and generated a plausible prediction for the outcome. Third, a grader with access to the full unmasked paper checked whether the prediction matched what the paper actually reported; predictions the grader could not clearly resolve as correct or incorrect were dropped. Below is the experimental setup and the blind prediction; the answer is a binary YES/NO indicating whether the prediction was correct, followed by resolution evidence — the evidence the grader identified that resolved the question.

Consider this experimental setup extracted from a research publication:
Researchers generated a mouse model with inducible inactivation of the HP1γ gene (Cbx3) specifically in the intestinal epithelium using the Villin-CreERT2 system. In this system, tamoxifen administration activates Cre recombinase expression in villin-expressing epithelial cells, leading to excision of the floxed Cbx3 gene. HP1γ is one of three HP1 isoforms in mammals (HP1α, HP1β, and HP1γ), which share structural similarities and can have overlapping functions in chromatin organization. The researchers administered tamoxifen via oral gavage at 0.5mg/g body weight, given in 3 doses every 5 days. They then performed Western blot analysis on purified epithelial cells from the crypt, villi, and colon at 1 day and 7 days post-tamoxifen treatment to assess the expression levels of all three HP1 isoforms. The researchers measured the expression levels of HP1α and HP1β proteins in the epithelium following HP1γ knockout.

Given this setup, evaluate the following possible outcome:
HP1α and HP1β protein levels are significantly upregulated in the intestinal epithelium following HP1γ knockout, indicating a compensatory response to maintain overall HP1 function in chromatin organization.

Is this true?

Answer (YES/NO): YES